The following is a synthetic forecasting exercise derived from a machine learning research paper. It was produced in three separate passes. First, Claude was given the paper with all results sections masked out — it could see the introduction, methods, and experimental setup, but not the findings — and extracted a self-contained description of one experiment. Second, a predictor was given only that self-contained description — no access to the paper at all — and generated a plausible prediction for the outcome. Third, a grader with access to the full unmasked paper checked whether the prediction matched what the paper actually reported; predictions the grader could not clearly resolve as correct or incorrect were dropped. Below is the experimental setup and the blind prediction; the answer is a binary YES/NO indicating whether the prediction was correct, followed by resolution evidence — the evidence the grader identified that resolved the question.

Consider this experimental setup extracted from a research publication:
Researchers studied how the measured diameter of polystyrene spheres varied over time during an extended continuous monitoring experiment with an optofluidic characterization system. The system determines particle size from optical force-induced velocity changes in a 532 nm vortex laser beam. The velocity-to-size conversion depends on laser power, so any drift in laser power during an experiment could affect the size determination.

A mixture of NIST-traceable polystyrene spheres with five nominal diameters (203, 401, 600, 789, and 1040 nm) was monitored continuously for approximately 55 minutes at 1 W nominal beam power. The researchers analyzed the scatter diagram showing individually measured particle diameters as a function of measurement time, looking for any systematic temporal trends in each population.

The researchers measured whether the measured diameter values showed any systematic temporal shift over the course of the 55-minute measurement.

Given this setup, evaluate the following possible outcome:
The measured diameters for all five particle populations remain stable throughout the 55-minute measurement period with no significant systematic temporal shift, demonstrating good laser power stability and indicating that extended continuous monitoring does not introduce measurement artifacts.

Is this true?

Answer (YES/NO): NO